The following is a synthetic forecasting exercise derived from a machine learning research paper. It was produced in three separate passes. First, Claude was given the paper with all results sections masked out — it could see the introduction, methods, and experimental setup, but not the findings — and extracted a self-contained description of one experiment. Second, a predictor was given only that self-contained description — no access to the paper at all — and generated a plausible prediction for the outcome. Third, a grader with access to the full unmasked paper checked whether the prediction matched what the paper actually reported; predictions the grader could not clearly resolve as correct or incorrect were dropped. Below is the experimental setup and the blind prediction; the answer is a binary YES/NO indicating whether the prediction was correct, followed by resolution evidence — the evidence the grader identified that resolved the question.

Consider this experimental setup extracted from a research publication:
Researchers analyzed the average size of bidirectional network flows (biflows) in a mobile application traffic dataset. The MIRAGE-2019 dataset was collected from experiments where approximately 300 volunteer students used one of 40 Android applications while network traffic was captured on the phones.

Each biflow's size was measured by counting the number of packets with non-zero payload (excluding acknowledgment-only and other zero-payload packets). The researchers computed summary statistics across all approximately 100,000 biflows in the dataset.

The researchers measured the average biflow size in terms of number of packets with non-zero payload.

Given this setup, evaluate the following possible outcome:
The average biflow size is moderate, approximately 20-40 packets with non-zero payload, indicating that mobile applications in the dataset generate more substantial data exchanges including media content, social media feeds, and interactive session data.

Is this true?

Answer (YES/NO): NO